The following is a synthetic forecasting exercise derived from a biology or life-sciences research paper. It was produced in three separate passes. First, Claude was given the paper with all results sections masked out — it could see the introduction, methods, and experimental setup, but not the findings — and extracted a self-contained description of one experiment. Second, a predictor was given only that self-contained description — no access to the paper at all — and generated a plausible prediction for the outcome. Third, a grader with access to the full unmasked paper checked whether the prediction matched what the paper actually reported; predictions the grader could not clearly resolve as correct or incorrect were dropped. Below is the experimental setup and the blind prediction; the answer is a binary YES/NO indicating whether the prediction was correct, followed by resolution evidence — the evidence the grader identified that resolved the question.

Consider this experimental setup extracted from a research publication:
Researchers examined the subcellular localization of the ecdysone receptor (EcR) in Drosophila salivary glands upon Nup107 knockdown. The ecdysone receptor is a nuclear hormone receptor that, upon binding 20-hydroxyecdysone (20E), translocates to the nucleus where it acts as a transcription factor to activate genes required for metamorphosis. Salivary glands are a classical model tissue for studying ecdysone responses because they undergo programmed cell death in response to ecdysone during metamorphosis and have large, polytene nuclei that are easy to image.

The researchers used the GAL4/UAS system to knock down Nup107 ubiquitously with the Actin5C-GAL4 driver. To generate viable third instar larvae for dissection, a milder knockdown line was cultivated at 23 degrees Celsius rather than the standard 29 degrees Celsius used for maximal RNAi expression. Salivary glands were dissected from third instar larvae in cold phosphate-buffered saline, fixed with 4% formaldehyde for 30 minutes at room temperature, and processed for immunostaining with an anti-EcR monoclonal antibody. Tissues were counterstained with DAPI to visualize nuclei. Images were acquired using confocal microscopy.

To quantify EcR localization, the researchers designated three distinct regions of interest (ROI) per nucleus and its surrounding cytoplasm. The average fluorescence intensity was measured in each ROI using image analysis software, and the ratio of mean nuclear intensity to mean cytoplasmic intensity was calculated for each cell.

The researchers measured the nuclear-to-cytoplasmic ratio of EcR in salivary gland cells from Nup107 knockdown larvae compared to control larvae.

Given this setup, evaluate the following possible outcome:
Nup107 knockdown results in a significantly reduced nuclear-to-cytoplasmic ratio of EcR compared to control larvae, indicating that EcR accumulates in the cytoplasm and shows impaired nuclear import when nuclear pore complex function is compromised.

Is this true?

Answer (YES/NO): NO